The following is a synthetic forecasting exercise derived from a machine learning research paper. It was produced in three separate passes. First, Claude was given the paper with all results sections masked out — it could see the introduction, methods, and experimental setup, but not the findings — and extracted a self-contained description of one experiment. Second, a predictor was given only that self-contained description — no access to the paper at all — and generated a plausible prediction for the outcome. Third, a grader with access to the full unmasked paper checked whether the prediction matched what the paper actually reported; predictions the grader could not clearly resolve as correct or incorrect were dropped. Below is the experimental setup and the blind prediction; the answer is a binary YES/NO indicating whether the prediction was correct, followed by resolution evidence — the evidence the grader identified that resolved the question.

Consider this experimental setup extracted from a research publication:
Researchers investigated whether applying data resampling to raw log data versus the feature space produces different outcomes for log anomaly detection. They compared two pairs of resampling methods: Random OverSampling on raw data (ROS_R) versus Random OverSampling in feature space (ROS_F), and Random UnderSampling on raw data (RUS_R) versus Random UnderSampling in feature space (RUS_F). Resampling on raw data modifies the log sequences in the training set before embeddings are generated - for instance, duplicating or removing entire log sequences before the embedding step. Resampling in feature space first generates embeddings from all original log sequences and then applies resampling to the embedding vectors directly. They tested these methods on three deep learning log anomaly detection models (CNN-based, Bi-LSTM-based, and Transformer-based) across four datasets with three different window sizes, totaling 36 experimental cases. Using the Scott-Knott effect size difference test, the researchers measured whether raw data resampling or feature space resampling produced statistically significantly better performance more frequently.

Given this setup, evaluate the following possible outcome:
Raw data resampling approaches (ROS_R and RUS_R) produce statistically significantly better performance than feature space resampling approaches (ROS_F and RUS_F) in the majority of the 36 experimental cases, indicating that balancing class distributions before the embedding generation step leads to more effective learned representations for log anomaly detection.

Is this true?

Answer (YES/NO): NO